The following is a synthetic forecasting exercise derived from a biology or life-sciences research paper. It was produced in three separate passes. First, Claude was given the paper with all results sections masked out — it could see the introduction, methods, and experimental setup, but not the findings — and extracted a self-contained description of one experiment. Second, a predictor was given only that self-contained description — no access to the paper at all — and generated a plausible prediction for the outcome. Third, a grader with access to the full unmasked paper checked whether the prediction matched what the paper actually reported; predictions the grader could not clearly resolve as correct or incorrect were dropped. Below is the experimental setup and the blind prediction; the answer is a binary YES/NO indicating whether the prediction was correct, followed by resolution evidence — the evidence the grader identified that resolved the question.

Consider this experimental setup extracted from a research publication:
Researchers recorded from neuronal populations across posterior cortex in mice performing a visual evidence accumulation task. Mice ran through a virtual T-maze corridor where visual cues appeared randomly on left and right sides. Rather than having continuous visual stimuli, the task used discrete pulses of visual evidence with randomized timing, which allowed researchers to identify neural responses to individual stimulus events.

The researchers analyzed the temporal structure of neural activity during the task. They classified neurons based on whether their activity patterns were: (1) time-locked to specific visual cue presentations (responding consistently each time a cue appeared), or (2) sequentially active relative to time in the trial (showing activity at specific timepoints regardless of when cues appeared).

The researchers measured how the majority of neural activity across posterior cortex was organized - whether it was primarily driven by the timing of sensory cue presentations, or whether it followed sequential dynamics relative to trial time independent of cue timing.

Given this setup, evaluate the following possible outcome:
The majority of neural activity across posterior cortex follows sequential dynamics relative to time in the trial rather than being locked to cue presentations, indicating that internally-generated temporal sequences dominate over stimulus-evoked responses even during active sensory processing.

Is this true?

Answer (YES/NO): YES